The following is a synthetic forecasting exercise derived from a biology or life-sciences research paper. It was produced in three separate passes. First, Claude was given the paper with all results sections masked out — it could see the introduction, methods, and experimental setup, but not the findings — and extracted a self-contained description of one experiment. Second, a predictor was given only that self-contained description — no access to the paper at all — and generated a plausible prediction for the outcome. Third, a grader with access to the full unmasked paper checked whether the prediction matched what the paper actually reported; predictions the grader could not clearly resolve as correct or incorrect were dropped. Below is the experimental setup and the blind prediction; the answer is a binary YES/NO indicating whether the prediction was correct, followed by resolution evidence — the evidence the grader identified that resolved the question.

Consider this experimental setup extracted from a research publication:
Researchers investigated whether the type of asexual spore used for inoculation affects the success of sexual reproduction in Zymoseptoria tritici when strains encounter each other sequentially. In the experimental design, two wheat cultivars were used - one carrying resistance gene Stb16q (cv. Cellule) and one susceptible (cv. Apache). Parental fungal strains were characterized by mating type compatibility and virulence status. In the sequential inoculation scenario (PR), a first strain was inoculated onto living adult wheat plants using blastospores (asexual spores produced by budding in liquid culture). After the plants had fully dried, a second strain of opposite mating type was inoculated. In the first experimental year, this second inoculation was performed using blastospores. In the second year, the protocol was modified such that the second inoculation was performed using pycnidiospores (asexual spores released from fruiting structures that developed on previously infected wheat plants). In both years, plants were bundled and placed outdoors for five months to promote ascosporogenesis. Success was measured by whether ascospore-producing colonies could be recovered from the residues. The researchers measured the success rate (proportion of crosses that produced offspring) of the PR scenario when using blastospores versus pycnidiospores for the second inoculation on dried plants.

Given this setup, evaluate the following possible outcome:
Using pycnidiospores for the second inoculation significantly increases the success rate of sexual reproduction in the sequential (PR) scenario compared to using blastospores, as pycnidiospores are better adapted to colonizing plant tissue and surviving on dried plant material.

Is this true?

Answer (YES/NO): NO